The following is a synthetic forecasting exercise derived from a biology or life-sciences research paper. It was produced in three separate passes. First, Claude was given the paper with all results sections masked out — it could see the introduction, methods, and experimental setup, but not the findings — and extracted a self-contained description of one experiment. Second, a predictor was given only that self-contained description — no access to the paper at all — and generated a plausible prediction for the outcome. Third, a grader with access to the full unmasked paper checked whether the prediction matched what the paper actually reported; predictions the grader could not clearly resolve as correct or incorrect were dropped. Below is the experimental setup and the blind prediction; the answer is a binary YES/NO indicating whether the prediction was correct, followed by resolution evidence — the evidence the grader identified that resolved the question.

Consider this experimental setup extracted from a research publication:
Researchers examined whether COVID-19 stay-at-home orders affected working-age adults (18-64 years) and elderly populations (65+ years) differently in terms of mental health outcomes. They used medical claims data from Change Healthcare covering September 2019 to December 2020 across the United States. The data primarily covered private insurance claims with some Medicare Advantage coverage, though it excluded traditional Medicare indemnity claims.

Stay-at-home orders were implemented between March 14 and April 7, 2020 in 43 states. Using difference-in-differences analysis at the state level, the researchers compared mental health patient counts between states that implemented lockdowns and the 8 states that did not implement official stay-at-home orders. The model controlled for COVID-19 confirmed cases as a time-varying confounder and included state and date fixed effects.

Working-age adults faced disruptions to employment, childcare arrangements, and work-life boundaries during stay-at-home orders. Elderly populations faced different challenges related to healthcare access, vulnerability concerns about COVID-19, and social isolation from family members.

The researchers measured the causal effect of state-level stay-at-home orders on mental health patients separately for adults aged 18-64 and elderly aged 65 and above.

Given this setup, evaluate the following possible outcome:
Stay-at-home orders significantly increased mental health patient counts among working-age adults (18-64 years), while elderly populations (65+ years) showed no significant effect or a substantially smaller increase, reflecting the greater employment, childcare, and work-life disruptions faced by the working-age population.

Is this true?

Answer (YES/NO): NO